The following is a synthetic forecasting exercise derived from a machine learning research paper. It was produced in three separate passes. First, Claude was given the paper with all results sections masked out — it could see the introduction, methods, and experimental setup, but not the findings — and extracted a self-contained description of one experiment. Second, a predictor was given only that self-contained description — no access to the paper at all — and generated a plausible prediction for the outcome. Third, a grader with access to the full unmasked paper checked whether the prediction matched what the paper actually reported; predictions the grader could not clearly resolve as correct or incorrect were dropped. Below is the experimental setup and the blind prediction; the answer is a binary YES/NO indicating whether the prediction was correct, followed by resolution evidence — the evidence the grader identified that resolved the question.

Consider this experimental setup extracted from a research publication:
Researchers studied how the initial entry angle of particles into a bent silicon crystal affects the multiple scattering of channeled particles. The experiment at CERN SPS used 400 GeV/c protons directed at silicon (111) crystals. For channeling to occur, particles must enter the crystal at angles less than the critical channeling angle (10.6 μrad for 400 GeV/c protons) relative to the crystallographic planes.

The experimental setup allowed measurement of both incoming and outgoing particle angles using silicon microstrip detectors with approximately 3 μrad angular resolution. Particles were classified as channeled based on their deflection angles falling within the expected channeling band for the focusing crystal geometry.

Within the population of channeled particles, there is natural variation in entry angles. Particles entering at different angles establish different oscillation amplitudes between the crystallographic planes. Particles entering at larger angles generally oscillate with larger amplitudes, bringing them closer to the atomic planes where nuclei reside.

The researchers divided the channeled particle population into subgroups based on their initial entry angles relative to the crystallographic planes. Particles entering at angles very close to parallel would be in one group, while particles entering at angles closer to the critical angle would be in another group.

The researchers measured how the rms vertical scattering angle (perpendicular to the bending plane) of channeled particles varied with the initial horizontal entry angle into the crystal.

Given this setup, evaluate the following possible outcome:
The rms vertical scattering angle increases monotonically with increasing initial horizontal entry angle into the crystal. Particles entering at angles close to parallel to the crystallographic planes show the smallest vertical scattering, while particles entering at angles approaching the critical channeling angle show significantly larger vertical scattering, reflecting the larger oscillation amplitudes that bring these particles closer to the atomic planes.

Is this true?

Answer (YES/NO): NO